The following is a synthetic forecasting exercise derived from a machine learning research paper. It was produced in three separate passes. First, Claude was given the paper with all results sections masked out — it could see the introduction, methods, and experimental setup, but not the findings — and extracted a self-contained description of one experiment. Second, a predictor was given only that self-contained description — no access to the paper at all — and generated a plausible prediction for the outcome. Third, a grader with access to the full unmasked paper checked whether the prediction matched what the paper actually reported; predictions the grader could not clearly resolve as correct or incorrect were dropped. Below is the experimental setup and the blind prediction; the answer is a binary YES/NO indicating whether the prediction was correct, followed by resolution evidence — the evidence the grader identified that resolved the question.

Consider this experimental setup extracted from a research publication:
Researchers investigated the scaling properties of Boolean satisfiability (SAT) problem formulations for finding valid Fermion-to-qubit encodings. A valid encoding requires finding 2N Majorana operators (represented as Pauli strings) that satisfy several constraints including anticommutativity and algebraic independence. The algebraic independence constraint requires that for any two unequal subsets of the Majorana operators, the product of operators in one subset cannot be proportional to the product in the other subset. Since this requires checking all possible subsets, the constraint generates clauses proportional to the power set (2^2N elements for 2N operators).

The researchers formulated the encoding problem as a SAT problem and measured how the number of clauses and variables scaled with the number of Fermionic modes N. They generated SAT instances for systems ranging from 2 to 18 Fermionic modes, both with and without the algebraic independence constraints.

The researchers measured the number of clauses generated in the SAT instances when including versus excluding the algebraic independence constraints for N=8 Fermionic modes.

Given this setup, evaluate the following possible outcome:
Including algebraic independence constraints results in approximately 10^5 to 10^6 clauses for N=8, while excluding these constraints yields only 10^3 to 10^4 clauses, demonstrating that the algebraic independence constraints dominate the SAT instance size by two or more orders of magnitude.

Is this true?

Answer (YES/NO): NO